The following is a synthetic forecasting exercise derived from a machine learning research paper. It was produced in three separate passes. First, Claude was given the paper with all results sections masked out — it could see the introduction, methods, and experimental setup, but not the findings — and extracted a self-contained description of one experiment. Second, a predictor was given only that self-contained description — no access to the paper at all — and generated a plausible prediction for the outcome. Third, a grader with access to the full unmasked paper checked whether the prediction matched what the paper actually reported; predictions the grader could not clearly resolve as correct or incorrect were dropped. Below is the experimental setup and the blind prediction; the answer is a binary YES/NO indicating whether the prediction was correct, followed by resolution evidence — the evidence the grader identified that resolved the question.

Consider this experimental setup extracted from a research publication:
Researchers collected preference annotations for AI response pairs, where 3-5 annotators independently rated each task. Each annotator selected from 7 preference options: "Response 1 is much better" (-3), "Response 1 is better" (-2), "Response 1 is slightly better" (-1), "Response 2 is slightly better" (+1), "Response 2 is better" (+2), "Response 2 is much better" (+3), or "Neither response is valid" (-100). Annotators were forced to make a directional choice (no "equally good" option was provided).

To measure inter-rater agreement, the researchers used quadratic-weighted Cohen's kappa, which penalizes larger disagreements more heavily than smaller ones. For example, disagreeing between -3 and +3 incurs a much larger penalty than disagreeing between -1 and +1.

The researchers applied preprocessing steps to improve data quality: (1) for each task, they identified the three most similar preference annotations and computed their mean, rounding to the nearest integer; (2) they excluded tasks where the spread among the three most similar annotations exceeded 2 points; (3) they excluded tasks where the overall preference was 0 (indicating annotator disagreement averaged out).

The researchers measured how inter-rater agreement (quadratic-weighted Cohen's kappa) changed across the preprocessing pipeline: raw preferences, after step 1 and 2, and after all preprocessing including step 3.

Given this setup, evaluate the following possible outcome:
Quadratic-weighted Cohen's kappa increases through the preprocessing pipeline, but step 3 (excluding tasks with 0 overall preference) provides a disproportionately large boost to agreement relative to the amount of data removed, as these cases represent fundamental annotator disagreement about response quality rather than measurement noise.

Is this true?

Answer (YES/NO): NO